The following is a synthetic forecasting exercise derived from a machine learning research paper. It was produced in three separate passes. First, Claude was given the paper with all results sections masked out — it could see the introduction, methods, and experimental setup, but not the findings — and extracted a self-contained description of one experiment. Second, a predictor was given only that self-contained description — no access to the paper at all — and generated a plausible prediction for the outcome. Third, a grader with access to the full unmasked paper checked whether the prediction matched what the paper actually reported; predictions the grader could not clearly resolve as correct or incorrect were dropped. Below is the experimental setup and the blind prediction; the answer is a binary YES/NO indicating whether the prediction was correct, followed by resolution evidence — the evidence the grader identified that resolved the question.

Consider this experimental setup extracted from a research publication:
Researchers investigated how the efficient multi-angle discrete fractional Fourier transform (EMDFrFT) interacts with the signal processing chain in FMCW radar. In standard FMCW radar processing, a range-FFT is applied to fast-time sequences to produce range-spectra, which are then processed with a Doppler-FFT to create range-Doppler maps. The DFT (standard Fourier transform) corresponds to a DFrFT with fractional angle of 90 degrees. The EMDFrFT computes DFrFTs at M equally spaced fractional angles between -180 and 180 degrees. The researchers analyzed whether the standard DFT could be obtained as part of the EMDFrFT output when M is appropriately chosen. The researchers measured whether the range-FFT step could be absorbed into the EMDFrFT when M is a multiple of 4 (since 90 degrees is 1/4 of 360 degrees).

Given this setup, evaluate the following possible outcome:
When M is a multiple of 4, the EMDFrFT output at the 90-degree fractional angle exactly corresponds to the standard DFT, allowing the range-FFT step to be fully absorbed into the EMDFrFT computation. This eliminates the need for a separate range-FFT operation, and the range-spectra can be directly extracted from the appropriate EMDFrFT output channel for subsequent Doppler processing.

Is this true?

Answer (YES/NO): YES